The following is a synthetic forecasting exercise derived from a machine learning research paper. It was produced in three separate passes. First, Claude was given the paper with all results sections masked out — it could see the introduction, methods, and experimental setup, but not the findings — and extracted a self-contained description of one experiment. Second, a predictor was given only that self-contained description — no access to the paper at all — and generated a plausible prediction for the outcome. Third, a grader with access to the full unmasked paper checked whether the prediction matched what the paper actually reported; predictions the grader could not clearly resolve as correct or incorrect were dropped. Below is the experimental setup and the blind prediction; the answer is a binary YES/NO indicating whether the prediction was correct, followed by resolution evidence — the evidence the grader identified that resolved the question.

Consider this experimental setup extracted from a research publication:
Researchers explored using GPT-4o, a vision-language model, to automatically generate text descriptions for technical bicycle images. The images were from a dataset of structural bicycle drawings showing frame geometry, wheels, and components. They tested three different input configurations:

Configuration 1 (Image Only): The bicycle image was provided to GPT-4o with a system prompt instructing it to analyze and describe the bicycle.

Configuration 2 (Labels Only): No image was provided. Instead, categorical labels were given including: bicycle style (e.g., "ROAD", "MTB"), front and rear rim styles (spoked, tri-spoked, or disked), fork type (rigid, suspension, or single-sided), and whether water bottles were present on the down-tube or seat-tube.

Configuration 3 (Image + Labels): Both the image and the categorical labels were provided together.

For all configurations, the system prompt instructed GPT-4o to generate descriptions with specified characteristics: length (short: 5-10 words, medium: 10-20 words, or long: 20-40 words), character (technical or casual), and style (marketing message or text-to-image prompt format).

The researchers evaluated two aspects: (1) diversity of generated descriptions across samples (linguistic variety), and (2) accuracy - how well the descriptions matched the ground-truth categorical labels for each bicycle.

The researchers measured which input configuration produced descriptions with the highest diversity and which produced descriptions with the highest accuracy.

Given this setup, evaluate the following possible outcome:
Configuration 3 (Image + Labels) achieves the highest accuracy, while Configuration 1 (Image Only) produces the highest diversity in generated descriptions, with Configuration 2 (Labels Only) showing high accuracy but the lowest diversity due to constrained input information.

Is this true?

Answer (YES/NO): NO